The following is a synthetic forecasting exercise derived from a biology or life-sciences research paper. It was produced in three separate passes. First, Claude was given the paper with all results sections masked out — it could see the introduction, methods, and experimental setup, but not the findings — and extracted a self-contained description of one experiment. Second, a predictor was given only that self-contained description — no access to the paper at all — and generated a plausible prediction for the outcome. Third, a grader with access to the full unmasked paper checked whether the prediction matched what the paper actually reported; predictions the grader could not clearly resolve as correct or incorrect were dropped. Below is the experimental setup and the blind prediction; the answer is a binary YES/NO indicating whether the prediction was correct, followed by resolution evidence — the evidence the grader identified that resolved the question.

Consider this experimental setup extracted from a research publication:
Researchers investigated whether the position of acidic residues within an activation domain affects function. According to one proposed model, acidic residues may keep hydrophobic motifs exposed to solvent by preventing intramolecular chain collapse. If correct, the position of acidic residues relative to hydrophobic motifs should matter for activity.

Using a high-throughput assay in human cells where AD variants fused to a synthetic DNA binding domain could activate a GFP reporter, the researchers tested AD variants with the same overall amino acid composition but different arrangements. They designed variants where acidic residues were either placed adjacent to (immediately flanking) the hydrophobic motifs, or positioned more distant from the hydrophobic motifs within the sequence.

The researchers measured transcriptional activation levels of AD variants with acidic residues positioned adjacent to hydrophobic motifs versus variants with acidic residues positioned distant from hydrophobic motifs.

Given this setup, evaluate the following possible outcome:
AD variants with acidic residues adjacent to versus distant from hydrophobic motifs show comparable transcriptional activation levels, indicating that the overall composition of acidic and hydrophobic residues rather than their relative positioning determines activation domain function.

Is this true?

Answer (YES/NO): NO